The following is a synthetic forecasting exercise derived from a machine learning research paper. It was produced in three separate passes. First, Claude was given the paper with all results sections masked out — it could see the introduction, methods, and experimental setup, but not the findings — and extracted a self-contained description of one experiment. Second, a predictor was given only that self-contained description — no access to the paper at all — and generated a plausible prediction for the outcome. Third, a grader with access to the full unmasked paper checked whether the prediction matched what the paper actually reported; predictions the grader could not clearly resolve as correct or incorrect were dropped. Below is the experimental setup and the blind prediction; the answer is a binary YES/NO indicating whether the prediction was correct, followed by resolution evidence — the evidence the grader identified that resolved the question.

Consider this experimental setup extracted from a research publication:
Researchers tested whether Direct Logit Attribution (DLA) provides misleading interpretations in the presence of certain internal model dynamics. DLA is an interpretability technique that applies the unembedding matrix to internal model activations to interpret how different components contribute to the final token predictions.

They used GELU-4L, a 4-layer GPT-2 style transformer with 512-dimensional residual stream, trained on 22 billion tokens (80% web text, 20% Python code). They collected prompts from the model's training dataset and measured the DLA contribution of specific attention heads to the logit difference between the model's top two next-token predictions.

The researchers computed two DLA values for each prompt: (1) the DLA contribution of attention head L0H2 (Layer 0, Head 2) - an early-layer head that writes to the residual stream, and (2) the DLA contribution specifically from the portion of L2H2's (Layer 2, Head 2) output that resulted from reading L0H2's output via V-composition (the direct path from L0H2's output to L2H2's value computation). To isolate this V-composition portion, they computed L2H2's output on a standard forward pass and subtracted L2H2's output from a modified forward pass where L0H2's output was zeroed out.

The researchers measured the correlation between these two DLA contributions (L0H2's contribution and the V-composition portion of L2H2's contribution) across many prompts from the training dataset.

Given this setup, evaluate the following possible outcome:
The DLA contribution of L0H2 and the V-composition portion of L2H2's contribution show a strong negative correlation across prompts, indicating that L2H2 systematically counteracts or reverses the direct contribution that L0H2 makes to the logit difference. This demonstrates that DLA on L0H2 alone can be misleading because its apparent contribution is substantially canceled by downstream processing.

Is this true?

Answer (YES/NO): YES